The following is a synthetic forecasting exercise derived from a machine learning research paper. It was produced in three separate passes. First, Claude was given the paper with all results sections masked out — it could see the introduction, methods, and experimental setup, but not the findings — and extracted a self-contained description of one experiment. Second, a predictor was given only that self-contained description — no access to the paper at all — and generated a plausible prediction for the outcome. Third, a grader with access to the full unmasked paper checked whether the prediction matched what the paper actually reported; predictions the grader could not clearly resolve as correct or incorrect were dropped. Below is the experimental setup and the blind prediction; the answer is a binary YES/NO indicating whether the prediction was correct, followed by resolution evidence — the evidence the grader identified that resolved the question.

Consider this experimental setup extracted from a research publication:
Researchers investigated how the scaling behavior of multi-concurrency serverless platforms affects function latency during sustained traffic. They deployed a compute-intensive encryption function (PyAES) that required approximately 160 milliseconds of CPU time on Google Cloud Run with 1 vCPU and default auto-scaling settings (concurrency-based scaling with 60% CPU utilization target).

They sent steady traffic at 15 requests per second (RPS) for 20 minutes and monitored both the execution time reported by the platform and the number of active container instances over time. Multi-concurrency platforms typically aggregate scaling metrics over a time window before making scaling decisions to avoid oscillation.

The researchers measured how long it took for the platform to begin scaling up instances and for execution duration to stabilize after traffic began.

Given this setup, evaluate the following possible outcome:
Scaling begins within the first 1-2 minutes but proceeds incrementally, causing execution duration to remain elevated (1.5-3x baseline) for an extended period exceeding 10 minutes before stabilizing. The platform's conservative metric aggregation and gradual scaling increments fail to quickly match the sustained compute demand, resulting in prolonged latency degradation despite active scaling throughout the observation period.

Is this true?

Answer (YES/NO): NO